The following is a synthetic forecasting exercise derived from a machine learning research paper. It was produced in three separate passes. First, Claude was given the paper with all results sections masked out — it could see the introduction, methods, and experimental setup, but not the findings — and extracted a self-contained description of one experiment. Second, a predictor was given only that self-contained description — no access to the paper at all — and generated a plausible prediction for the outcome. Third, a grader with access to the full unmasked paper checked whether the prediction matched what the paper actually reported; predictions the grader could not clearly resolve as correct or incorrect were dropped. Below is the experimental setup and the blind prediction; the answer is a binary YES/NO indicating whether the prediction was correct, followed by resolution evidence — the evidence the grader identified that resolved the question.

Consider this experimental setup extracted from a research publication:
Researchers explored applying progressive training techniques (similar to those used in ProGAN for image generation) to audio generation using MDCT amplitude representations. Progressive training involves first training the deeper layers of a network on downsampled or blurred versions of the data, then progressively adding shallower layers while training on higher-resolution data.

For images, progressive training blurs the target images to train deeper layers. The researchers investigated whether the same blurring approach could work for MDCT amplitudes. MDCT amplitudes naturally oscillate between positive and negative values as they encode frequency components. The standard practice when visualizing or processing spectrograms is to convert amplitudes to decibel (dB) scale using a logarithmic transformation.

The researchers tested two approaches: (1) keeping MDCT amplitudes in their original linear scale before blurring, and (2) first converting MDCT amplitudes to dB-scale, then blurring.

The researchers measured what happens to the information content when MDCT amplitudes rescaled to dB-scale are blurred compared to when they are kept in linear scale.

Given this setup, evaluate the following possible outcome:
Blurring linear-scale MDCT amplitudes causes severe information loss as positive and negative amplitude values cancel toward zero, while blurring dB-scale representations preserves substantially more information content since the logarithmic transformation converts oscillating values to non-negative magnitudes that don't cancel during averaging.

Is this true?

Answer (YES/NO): NO